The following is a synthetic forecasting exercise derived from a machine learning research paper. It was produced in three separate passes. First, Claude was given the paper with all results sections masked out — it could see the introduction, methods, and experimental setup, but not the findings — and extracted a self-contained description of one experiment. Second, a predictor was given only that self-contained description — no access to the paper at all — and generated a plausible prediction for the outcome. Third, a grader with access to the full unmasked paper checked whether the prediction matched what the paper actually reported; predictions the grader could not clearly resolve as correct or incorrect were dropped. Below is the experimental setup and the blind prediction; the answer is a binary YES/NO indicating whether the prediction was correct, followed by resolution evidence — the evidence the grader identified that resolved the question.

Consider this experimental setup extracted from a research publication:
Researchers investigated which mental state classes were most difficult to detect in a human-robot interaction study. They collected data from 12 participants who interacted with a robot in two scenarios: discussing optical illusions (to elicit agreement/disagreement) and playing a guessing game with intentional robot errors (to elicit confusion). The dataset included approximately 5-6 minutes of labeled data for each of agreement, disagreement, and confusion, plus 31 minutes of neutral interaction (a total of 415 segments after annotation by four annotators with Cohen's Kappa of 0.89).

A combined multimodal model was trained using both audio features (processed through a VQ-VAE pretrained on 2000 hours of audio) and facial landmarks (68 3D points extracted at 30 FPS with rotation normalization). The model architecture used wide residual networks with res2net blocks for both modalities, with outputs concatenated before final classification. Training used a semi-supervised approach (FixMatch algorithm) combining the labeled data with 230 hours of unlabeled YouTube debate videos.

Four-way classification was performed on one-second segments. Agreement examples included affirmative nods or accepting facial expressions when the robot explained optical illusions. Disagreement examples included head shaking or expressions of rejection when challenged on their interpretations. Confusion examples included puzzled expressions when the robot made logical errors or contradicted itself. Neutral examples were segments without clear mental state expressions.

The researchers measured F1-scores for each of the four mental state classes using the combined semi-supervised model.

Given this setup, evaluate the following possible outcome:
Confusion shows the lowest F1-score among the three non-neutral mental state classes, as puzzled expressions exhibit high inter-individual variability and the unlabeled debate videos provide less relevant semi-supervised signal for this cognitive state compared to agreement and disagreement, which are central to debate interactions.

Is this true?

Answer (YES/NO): YES